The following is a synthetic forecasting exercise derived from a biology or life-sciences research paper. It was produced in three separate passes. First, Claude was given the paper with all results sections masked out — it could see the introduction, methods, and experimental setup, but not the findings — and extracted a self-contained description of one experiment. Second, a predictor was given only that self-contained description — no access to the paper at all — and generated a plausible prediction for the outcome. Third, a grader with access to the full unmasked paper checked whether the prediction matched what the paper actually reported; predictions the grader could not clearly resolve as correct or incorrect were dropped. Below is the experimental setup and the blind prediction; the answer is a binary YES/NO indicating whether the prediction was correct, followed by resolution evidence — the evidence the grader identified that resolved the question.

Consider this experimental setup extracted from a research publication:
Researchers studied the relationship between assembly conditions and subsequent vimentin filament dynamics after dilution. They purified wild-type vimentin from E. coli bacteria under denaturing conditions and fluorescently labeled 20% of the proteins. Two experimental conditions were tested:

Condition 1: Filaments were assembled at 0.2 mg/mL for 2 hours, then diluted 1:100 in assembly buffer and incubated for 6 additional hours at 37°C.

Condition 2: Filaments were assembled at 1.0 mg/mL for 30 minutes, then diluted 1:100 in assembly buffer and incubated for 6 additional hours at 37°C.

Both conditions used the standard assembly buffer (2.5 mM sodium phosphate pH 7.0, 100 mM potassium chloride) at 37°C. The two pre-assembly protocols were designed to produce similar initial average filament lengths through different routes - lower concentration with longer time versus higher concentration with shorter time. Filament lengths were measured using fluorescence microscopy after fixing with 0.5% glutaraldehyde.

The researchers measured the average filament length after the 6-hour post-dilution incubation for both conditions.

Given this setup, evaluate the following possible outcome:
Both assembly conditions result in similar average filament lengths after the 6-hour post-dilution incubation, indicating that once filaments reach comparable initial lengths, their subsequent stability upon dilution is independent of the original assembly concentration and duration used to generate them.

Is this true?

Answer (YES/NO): YES